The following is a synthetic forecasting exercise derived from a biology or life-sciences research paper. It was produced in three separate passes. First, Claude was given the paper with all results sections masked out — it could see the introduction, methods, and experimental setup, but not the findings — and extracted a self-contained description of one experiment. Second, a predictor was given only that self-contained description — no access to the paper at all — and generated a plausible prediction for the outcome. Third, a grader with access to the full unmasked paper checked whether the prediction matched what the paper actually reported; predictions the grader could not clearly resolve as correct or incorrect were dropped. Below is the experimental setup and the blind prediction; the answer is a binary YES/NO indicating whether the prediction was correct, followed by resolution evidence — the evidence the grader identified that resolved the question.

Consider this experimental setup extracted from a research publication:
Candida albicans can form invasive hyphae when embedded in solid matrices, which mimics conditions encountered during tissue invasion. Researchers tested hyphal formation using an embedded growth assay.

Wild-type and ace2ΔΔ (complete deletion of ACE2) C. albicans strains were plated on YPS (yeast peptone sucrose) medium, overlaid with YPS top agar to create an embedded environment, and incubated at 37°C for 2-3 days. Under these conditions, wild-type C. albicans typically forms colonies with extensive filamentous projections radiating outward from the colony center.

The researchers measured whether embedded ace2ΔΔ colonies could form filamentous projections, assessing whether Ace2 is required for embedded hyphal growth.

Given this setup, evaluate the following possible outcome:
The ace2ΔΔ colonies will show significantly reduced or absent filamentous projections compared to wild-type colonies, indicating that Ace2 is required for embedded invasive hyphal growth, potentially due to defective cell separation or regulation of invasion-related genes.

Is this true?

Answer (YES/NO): NO